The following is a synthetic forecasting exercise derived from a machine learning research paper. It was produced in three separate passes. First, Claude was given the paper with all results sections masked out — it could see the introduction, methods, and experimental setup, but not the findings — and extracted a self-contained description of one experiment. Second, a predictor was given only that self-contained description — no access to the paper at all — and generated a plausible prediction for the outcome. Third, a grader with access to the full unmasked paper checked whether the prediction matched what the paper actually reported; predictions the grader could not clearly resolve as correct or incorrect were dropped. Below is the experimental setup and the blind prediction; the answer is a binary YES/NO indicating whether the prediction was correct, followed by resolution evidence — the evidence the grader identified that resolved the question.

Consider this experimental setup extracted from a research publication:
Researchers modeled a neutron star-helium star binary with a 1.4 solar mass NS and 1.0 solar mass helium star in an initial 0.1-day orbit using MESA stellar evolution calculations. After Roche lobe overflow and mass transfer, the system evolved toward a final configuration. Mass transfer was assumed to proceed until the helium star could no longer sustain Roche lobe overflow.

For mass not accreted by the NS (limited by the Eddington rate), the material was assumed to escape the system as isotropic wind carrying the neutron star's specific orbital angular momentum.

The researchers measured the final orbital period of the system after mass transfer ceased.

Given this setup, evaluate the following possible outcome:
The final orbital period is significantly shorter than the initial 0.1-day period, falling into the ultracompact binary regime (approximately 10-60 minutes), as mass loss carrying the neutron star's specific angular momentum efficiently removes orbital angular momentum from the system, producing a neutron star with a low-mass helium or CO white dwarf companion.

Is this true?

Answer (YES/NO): NO